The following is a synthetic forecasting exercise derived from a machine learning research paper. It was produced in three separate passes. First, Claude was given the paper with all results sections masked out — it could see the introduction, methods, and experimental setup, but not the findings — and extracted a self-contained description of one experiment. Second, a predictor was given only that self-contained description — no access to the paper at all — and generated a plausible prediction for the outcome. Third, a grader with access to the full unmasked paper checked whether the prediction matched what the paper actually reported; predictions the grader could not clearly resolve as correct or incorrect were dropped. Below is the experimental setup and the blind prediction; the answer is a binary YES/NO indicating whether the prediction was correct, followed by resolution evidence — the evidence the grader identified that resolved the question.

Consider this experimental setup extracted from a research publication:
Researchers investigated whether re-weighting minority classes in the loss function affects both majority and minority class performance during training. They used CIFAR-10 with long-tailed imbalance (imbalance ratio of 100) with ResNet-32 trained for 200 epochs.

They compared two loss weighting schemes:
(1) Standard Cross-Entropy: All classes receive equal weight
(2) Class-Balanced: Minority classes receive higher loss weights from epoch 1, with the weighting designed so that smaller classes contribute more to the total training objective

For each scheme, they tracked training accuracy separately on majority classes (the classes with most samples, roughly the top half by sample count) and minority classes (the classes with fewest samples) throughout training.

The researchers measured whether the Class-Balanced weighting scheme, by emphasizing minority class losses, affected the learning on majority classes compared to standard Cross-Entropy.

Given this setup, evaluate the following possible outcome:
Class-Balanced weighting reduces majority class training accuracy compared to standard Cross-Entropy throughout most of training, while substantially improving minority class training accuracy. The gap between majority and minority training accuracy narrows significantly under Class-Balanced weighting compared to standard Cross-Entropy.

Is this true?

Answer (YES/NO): YES